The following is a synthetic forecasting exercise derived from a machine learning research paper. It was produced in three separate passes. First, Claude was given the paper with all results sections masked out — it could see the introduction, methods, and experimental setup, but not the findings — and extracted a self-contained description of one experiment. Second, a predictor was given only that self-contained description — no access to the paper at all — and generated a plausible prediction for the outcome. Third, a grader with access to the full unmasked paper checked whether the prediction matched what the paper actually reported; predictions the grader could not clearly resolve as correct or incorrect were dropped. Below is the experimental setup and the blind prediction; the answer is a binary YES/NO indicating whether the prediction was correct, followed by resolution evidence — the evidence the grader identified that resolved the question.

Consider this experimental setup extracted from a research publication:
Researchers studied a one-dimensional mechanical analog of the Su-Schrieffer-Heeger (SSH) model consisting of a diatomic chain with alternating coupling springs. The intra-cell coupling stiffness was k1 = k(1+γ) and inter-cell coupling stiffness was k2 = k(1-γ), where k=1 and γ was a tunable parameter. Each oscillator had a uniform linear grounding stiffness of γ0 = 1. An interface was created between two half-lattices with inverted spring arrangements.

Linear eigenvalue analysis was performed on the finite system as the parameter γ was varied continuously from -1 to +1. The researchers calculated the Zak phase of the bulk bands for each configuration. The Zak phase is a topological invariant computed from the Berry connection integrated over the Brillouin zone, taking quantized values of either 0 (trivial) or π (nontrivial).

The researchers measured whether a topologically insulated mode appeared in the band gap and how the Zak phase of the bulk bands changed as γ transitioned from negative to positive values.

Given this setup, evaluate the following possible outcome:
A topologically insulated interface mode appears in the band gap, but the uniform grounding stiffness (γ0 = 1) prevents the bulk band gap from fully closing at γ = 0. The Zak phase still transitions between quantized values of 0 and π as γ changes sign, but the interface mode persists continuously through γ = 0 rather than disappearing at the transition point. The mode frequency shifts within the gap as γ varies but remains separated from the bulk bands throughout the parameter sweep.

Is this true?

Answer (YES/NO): NO